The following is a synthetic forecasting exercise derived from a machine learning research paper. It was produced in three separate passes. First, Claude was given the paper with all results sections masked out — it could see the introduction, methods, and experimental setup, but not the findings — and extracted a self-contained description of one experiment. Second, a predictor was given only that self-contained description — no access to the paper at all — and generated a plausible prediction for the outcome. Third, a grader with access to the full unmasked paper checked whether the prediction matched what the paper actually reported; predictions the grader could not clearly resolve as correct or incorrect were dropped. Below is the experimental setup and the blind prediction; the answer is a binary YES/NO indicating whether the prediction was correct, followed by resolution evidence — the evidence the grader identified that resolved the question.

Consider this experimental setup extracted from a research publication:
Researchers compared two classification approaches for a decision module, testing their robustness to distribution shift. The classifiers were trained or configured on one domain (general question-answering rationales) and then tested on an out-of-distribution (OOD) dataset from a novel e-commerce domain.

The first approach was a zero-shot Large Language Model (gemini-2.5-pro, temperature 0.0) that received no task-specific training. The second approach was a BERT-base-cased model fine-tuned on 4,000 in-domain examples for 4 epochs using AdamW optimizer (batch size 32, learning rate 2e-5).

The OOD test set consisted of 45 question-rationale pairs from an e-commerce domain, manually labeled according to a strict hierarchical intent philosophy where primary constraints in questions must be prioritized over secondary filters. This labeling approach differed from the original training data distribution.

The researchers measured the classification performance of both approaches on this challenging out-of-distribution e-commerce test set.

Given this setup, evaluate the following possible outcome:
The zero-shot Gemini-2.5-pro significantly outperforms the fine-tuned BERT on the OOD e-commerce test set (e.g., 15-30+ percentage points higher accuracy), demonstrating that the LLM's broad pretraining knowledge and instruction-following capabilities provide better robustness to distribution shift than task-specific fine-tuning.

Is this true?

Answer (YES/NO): NO